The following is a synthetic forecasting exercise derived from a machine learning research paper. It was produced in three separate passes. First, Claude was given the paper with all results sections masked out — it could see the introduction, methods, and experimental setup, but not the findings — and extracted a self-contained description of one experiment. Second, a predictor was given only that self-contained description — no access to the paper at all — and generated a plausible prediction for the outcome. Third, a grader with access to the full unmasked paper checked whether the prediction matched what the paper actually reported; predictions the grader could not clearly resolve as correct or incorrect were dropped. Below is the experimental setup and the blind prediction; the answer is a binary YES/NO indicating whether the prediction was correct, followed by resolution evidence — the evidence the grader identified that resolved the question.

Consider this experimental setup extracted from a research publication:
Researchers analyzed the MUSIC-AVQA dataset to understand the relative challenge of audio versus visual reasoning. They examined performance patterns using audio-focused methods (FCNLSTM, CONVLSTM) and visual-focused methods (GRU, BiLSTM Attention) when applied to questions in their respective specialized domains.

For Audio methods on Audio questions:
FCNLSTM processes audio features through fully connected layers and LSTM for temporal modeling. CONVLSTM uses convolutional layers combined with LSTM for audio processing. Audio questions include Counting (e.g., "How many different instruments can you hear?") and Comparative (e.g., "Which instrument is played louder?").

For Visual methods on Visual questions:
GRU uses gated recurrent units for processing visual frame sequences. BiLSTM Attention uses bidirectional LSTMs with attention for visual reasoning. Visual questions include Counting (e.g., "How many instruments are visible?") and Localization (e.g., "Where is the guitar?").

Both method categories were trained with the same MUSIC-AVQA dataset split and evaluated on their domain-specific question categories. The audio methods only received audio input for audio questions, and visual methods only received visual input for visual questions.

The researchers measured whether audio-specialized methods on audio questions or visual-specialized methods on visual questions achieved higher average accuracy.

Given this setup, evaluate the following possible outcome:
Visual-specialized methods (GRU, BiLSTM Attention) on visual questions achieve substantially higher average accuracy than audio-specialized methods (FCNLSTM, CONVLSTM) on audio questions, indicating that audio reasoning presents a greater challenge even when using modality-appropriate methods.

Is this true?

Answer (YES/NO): NO